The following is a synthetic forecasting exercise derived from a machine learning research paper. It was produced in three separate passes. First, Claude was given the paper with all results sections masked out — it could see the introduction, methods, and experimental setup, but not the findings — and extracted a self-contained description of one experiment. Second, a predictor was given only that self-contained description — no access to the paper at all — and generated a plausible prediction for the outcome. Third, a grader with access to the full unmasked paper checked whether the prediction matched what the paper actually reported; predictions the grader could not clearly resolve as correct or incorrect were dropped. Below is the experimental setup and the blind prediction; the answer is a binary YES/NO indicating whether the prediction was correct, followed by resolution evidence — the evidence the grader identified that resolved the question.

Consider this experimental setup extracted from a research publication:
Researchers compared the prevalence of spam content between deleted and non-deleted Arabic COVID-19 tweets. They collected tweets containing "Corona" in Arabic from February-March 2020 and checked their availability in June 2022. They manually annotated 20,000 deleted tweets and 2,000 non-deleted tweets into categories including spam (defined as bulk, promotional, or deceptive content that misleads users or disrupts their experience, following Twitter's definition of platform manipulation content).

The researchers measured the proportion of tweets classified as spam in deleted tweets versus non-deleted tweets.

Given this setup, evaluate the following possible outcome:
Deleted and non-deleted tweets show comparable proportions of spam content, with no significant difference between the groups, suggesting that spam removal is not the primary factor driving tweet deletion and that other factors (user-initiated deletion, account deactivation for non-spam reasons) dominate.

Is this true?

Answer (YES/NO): NO